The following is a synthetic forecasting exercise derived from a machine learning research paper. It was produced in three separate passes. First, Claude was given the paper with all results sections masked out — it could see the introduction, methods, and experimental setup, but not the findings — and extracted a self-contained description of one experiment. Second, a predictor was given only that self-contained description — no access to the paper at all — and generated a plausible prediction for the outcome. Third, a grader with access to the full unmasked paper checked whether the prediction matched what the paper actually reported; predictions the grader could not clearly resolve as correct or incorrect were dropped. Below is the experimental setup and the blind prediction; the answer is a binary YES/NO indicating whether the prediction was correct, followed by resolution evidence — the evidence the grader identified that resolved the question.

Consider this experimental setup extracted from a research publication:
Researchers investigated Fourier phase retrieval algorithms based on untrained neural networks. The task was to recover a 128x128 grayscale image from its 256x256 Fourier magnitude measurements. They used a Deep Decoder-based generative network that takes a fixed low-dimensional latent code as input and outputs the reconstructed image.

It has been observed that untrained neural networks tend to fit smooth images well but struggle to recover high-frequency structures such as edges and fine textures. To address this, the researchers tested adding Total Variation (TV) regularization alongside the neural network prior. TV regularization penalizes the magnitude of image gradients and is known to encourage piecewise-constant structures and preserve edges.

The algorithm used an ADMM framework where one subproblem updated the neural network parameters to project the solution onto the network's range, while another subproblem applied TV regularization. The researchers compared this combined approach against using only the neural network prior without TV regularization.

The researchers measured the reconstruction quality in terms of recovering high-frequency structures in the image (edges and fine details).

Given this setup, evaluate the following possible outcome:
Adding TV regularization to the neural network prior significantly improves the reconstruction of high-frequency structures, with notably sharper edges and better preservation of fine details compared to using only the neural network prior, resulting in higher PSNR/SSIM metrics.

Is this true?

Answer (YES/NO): NO